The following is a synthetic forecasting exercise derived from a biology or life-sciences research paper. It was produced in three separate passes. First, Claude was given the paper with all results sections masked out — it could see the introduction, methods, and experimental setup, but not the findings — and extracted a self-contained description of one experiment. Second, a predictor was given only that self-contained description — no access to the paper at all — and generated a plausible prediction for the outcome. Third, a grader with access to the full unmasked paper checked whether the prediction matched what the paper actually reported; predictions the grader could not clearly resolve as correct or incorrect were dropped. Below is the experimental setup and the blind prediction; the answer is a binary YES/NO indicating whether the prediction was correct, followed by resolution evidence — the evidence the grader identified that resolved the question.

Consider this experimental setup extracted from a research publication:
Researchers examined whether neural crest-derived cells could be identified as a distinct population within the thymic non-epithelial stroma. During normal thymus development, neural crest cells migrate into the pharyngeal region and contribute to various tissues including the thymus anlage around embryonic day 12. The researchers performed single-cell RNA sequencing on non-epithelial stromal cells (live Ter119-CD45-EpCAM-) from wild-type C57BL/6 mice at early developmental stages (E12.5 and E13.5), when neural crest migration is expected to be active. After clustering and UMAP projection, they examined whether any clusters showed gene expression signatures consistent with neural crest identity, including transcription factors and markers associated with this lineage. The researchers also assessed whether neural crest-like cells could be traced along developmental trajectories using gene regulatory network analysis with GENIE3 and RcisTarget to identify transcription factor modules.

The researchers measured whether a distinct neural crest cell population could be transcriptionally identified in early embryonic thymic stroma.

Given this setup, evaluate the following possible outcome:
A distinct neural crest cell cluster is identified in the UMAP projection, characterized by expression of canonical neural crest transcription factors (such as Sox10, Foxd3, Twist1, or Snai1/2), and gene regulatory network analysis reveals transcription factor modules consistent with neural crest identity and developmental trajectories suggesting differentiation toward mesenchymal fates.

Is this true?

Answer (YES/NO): YES